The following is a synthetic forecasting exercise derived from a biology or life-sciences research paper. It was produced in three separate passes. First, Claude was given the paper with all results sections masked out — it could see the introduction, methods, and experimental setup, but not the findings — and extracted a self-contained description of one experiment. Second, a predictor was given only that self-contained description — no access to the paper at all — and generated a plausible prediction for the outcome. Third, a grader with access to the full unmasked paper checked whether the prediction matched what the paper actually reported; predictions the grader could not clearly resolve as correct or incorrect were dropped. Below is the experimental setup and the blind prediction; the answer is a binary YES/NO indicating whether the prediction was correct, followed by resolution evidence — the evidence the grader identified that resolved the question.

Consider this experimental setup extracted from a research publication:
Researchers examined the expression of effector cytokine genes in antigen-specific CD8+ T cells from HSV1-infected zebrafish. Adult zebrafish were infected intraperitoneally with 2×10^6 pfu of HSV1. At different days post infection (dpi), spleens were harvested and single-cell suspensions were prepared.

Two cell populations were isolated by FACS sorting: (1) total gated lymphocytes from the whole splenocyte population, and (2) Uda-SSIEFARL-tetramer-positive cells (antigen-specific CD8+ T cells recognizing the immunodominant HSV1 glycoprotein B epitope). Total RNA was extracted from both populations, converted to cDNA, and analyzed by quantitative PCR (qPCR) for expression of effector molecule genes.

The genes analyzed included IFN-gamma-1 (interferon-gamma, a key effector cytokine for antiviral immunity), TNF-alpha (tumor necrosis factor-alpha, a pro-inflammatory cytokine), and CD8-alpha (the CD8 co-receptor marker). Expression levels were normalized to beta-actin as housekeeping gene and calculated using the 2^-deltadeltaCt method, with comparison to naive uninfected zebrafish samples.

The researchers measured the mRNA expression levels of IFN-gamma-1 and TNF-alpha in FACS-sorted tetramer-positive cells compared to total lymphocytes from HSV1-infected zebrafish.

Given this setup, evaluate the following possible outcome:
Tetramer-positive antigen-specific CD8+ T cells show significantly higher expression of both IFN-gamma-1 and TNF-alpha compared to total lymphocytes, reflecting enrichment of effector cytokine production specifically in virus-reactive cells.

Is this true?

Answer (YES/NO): YES